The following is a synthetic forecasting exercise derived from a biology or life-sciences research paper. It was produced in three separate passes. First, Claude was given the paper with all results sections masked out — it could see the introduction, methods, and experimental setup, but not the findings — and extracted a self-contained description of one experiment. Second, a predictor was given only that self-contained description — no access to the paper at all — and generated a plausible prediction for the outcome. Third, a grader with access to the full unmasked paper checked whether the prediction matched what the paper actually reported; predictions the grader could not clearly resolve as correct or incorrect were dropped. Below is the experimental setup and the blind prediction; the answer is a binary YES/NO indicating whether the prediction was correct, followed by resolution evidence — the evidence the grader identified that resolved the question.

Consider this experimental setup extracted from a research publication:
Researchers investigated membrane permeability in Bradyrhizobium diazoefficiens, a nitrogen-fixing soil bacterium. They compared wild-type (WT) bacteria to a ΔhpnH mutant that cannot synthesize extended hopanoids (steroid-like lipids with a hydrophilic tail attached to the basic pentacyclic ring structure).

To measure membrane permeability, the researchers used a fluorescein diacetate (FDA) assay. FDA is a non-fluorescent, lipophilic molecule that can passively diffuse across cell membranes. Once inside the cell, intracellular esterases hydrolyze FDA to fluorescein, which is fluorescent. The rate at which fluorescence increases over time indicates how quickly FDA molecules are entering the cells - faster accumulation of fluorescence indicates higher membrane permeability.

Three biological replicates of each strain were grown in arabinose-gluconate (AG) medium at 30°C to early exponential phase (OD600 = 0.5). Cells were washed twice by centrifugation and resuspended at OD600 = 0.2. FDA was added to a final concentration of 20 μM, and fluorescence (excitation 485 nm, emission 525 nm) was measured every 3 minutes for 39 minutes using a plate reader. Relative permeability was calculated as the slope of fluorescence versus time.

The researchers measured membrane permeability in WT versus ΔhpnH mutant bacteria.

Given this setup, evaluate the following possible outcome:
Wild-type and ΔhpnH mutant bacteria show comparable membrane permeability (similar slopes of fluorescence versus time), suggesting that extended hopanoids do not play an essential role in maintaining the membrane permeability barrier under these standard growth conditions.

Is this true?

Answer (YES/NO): NO